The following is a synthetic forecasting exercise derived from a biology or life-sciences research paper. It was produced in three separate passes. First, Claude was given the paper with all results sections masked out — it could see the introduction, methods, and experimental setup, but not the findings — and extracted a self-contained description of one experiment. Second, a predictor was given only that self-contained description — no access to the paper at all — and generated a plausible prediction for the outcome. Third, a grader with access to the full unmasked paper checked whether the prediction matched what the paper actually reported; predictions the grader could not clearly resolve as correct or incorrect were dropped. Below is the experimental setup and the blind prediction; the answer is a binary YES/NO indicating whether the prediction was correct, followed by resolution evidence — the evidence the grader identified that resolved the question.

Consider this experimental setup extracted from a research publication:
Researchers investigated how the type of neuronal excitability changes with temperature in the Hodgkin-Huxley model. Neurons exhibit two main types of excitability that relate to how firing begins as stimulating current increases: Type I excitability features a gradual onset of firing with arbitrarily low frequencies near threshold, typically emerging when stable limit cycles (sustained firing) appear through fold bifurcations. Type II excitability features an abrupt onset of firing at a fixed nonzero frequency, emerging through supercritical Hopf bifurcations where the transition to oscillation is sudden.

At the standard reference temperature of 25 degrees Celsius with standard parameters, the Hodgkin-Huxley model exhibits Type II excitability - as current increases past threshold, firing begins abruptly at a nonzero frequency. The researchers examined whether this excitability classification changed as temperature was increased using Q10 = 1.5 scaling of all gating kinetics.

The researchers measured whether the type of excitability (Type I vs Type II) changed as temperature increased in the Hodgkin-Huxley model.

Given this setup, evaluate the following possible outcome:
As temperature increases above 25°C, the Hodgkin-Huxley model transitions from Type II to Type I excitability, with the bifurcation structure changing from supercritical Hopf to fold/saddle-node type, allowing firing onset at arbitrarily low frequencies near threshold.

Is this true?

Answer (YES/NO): NO